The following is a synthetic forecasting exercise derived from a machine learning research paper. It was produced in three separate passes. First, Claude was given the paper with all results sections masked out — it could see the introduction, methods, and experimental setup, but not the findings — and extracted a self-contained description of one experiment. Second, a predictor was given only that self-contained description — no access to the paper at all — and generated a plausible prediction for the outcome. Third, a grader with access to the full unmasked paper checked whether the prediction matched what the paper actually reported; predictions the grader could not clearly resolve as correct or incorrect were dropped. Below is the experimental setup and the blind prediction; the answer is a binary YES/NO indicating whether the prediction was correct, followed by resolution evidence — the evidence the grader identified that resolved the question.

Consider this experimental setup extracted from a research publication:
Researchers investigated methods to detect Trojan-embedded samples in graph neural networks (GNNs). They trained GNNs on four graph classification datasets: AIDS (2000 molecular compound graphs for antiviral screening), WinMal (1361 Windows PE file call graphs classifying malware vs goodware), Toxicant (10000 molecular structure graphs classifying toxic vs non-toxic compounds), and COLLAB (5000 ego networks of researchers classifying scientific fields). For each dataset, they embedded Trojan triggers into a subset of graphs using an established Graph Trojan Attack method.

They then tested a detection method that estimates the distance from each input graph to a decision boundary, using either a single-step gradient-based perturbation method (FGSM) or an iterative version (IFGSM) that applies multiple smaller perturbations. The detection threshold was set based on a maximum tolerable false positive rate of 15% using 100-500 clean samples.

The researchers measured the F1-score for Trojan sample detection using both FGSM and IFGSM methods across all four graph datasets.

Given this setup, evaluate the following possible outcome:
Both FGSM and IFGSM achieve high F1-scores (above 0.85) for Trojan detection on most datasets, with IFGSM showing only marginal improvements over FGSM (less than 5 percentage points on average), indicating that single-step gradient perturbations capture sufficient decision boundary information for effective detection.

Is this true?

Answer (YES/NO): NO